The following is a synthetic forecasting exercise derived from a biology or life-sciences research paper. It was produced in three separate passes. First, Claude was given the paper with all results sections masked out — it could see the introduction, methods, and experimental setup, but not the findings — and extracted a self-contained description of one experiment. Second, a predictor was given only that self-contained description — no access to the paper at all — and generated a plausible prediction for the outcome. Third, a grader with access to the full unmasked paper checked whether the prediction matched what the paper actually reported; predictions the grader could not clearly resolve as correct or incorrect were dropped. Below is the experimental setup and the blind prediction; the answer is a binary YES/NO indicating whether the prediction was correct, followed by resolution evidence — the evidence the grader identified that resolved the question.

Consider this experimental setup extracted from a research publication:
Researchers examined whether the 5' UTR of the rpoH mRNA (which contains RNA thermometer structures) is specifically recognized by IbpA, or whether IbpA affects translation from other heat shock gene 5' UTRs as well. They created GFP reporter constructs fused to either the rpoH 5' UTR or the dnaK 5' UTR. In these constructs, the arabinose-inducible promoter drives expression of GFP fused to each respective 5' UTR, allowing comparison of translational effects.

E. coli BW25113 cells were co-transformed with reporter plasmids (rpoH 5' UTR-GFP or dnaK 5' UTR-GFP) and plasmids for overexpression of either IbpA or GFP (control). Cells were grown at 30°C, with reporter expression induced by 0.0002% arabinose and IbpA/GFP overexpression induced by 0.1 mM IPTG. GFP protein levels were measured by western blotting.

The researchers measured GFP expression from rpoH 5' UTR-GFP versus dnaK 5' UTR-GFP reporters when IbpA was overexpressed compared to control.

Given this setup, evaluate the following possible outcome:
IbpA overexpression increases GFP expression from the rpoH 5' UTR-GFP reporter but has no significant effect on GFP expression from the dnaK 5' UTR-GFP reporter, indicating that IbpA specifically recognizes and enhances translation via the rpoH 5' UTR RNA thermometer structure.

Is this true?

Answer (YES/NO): NO